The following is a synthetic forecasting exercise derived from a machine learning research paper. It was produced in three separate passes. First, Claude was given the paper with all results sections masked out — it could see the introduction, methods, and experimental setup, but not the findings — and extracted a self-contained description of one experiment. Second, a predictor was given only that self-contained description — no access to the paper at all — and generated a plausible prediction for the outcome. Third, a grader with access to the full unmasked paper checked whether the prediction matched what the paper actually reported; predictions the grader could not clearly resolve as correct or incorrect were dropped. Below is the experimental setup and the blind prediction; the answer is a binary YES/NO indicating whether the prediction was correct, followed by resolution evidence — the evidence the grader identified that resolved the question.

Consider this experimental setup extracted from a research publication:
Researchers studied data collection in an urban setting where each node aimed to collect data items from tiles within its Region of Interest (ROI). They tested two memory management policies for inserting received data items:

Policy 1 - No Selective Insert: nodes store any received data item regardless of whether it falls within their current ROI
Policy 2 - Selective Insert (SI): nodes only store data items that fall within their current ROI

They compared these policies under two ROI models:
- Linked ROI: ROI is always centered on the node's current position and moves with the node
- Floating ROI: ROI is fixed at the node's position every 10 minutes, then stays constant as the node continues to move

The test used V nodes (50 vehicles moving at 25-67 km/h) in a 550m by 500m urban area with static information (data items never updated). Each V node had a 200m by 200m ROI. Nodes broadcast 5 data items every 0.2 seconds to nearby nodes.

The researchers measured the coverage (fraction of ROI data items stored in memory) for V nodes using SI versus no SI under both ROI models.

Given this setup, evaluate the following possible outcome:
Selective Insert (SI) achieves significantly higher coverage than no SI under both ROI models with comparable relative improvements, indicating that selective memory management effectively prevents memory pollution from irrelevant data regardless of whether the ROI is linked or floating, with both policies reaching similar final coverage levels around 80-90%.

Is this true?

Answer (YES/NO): NO